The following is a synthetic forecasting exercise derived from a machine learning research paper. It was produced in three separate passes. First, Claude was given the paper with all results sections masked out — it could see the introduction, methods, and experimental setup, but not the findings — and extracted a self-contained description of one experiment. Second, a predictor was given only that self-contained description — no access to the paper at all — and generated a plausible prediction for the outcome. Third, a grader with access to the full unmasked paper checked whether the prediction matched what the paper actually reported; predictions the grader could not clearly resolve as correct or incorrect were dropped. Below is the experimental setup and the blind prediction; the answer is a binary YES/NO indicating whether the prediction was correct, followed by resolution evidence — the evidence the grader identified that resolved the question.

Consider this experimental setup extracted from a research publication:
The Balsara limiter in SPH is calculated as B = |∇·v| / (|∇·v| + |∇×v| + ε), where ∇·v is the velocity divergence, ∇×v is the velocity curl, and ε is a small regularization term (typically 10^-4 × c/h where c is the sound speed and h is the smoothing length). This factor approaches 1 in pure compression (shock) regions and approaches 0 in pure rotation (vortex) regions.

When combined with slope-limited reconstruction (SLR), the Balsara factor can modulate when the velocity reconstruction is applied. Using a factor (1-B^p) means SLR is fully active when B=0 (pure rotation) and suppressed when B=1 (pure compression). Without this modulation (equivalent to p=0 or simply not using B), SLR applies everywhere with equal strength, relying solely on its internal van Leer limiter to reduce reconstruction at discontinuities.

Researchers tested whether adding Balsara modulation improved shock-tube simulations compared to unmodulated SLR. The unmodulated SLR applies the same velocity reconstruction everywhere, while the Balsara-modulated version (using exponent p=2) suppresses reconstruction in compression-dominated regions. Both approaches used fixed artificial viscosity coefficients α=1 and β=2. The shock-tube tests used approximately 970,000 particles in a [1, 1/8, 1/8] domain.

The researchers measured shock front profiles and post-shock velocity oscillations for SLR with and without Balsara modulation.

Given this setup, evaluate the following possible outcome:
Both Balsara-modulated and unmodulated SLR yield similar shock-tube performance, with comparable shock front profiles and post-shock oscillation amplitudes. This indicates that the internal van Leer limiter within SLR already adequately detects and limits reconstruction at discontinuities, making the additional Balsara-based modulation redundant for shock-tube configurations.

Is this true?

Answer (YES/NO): NO